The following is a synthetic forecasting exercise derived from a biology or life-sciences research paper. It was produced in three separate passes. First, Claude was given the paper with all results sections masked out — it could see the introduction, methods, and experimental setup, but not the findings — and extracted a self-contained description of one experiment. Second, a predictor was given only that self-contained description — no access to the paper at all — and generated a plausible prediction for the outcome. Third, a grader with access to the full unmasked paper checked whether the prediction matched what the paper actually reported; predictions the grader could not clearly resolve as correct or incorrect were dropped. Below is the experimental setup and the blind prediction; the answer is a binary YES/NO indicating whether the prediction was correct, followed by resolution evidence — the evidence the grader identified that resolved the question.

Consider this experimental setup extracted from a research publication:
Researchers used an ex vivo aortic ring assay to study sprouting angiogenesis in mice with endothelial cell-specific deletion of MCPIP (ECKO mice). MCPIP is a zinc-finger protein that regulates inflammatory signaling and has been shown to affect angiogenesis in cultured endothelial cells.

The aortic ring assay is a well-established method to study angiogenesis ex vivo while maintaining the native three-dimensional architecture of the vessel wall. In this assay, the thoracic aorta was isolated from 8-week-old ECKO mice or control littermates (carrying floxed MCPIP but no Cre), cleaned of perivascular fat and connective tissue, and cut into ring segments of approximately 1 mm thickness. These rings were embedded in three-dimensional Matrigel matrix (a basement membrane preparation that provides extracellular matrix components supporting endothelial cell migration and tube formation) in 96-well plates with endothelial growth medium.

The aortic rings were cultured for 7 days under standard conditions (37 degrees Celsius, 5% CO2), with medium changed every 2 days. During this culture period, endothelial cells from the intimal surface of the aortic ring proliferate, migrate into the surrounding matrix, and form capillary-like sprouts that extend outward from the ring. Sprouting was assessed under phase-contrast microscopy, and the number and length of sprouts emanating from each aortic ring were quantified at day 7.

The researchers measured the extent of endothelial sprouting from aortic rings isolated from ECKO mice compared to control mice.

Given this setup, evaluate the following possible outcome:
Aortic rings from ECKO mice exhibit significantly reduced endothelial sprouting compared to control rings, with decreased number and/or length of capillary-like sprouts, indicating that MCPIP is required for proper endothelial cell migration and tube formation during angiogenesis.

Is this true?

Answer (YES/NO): YES